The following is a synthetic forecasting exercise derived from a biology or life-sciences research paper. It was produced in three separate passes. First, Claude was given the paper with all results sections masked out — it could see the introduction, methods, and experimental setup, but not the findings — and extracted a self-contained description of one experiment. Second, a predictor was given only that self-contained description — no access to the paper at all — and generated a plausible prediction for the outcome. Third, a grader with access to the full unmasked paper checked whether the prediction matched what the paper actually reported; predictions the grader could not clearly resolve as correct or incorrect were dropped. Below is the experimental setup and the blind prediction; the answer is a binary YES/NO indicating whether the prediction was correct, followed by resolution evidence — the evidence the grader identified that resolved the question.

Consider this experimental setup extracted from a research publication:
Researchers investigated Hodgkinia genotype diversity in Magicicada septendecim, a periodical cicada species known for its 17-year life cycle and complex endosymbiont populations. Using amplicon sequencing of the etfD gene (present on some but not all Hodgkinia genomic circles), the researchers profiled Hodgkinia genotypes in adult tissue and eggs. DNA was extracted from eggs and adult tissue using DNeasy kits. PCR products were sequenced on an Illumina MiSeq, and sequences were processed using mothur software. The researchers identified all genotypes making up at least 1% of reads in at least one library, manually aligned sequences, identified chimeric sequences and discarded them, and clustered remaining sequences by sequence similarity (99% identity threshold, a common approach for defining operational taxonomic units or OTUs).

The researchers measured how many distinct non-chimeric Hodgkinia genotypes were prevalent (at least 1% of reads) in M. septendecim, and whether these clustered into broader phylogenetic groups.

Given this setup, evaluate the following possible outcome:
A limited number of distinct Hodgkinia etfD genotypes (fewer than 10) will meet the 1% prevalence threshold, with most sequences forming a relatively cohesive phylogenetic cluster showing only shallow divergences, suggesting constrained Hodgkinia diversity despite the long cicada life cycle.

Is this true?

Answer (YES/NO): NO